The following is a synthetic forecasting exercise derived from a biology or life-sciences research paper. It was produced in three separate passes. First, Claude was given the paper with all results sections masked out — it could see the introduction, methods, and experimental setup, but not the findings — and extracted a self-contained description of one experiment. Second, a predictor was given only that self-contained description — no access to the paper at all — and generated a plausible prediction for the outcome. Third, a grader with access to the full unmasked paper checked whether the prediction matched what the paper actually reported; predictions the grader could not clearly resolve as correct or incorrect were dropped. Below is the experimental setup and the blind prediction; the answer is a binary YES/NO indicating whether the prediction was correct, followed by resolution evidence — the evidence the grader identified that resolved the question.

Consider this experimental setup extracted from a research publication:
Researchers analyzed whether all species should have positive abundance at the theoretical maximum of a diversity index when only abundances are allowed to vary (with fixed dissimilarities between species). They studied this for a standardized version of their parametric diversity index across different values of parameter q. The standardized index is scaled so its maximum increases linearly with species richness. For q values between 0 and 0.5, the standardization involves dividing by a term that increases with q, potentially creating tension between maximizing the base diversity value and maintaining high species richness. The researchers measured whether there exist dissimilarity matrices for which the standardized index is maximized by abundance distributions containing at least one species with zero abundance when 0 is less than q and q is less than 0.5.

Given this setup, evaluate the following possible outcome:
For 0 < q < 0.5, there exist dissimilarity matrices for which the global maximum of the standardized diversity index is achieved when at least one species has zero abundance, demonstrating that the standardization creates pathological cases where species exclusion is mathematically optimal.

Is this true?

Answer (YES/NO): YES